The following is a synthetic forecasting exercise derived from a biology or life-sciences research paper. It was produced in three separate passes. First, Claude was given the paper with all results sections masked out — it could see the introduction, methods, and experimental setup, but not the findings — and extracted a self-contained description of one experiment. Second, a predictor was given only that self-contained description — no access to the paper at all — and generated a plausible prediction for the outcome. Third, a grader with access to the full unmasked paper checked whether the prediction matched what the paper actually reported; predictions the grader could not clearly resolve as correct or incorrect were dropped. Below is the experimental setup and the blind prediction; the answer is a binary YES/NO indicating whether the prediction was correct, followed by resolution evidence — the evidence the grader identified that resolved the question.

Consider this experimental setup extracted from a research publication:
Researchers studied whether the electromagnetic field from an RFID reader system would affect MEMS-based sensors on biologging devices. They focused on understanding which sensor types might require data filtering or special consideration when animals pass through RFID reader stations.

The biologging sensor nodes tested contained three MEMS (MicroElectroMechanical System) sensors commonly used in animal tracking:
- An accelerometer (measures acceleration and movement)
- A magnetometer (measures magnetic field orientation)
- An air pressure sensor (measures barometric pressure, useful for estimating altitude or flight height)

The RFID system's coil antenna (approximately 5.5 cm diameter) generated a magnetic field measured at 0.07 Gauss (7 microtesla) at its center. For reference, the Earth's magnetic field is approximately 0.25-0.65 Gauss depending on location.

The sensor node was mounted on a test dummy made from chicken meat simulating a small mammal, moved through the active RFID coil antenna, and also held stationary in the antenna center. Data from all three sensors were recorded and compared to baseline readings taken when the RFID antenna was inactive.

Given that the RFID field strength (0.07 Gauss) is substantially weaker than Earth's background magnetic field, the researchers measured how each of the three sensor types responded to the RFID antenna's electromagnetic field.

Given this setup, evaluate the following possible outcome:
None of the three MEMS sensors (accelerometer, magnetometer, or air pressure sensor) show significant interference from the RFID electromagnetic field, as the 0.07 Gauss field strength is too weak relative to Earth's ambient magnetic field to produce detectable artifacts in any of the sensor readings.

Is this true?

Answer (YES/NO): NO